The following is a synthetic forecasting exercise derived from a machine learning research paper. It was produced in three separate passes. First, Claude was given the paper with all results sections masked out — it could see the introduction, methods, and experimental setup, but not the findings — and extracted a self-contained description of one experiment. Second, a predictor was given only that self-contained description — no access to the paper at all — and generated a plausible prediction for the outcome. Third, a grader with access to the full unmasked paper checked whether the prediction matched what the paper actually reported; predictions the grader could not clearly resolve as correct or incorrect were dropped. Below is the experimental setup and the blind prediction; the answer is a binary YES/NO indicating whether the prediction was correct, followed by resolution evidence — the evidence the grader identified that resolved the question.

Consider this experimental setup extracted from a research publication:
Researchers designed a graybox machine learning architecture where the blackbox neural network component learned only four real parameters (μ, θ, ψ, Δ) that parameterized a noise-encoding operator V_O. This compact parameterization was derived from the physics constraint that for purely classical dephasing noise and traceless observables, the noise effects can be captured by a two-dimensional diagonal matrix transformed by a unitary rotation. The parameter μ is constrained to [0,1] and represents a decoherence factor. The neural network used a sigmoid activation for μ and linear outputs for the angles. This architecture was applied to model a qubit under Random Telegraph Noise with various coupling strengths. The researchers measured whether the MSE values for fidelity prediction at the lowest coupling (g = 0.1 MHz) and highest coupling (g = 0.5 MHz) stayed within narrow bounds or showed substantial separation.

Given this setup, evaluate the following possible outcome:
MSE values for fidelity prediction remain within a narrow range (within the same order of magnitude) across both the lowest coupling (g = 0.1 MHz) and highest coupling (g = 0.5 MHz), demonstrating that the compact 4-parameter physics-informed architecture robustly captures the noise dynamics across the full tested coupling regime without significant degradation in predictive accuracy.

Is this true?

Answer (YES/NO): NO